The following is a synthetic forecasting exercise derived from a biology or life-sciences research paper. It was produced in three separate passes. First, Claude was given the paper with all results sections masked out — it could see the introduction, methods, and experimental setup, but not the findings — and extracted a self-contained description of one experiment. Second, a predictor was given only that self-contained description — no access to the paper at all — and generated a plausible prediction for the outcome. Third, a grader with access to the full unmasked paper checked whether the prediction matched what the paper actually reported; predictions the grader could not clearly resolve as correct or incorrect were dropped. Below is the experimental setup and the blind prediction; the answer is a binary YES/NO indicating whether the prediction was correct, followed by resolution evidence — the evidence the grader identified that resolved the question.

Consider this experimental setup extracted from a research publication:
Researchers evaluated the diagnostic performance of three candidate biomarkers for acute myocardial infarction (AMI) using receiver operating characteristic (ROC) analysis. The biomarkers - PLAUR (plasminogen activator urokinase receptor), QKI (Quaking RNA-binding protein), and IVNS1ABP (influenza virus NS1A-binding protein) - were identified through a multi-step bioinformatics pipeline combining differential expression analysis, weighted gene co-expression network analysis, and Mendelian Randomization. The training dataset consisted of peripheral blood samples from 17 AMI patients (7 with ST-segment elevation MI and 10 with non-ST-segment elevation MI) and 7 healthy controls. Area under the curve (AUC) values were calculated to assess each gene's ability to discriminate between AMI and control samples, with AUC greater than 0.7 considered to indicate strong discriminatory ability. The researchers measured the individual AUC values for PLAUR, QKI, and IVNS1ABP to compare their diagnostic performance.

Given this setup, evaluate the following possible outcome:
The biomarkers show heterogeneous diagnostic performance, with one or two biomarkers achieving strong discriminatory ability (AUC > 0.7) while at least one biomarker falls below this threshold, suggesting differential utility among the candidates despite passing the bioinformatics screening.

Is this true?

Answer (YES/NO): NO